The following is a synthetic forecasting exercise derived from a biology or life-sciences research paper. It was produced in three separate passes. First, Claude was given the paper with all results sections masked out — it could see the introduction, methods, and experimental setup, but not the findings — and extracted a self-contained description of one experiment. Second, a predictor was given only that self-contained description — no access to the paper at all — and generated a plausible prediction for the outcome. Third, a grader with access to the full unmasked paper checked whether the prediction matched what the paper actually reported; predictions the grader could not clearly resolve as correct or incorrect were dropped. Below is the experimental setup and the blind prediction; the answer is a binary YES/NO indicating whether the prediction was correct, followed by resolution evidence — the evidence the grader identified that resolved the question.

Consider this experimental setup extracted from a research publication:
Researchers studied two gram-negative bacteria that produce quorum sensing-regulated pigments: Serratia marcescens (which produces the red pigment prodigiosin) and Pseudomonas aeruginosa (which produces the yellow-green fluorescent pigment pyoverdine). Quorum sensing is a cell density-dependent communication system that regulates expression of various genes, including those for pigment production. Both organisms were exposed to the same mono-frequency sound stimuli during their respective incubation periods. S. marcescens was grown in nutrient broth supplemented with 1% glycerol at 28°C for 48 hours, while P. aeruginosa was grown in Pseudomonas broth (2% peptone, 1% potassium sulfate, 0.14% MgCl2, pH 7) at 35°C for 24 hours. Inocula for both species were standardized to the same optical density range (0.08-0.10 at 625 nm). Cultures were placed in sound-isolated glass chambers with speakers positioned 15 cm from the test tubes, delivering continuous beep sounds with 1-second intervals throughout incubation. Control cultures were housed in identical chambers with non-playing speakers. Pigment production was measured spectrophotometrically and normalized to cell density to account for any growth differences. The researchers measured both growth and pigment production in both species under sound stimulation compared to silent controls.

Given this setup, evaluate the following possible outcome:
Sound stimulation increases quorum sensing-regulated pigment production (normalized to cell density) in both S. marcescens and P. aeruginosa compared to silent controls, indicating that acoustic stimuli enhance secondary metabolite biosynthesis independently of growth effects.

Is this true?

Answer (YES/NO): NO